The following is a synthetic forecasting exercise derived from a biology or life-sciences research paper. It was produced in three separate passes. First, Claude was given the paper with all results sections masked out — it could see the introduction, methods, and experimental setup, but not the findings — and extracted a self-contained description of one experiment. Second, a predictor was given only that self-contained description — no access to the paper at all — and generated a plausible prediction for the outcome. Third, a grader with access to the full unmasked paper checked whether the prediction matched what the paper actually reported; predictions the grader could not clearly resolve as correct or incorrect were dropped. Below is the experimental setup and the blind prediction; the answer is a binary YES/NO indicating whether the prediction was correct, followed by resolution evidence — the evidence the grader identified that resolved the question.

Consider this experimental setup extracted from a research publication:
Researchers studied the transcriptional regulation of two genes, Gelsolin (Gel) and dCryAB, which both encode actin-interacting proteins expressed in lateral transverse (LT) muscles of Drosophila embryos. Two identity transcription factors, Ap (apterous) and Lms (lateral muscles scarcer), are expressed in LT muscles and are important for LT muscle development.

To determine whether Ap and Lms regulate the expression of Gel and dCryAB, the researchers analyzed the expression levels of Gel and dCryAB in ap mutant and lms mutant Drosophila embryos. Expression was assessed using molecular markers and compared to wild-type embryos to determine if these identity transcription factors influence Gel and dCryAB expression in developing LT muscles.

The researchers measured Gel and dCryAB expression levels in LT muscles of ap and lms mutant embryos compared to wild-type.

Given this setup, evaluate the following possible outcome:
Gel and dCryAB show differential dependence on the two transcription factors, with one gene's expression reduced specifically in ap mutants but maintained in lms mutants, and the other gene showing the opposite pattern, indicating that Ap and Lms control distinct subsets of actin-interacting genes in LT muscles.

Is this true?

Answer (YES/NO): NO